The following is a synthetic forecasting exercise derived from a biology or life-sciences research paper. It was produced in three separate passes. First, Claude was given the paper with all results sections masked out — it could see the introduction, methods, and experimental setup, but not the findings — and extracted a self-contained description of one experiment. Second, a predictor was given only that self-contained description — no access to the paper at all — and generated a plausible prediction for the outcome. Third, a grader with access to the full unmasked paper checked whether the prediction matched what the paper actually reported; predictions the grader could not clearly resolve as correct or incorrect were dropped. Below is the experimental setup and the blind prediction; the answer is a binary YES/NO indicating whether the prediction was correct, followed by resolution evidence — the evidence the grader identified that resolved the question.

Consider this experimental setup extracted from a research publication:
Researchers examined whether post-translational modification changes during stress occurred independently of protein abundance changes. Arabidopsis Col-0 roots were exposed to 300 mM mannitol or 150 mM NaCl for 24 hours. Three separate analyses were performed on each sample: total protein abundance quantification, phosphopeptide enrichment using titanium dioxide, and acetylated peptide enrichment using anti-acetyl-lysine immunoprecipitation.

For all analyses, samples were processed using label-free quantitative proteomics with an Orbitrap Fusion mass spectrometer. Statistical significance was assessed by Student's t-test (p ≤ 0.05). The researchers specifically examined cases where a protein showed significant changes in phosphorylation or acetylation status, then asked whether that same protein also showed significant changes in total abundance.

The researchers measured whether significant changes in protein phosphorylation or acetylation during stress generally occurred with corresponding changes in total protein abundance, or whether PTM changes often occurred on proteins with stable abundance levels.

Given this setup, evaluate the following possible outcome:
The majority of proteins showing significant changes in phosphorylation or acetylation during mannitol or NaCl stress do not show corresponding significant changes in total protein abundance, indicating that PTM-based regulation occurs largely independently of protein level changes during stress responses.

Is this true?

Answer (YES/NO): YES